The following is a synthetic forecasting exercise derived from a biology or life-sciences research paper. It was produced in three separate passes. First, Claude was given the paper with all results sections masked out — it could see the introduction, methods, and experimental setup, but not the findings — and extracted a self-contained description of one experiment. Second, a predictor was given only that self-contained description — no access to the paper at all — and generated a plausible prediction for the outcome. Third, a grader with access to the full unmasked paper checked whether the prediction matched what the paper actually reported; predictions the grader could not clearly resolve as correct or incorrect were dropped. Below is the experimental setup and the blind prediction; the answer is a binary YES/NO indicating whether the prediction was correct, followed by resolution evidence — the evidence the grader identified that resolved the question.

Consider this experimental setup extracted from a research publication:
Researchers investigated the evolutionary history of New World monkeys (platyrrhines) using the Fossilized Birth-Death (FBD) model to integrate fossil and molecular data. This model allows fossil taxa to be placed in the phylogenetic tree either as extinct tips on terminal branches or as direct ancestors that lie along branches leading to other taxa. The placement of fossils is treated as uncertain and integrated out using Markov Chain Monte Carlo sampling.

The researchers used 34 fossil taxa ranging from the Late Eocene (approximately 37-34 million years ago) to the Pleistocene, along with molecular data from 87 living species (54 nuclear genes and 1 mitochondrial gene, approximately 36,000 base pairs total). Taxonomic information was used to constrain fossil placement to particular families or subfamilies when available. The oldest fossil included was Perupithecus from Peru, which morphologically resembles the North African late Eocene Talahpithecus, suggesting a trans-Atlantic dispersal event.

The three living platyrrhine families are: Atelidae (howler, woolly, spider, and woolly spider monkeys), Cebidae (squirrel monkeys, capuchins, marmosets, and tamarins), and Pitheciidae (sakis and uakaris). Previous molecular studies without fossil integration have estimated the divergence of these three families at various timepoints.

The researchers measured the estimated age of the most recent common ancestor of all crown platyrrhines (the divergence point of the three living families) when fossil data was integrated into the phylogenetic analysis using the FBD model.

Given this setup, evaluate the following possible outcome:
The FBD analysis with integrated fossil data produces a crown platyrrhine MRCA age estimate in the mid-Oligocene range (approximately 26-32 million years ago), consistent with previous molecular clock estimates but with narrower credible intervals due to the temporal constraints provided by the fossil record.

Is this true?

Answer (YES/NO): NO